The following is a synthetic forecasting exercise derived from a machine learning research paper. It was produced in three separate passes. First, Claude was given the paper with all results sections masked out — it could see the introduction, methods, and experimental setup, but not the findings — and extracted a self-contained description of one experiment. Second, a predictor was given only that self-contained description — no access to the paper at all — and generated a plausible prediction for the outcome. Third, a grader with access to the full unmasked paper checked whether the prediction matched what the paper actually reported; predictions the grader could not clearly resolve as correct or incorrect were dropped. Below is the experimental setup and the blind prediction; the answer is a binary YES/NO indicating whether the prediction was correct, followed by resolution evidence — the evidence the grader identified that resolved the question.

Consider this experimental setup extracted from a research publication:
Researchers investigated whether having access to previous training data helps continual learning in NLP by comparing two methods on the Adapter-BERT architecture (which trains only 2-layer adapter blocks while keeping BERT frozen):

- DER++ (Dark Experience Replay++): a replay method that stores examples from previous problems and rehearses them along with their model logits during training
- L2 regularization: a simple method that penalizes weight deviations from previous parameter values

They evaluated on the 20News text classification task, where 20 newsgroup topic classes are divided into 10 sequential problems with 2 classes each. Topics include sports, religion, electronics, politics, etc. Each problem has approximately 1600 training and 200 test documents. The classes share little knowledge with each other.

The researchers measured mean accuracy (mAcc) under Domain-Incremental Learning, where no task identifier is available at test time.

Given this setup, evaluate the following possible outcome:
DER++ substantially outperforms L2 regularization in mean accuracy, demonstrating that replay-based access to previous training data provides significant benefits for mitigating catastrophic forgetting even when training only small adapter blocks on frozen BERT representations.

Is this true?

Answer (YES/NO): NO